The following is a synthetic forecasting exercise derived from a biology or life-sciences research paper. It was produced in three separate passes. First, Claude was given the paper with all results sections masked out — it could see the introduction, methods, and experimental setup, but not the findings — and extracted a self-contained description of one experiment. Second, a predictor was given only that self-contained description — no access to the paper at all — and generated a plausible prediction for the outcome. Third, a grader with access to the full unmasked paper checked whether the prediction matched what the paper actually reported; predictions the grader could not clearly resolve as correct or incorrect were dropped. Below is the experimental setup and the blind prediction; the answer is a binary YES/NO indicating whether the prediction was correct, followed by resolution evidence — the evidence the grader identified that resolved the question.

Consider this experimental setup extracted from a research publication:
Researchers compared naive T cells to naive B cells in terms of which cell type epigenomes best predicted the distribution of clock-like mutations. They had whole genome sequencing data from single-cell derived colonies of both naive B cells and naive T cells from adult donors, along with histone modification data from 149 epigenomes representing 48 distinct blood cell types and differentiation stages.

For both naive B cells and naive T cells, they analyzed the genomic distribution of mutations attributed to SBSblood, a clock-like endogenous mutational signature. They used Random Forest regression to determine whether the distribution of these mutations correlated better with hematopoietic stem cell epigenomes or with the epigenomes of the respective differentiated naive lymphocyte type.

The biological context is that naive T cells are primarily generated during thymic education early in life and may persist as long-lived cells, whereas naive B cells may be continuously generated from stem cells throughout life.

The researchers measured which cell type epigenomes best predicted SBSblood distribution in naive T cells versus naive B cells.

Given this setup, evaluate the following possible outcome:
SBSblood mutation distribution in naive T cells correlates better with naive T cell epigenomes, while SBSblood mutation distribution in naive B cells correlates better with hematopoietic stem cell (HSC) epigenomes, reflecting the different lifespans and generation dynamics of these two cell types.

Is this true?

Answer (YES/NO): YES